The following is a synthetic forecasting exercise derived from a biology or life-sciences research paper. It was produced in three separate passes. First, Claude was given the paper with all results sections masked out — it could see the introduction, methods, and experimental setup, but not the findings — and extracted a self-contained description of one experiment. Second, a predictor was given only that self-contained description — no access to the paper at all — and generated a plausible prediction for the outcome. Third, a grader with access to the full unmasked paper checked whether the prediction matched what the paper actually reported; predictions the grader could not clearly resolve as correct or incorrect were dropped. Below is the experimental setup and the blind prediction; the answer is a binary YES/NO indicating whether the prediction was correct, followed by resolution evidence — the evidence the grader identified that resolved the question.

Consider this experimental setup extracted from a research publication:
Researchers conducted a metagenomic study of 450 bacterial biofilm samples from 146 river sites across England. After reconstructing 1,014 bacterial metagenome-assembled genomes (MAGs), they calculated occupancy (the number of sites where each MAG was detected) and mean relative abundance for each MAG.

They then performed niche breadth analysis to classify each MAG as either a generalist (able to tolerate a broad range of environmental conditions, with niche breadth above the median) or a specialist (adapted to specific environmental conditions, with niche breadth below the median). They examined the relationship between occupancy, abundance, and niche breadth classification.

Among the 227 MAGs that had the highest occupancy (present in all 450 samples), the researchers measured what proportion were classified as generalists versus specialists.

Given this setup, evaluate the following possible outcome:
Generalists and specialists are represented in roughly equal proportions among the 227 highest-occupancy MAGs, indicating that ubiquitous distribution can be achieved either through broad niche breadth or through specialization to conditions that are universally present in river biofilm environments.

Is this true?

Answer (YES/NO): NO